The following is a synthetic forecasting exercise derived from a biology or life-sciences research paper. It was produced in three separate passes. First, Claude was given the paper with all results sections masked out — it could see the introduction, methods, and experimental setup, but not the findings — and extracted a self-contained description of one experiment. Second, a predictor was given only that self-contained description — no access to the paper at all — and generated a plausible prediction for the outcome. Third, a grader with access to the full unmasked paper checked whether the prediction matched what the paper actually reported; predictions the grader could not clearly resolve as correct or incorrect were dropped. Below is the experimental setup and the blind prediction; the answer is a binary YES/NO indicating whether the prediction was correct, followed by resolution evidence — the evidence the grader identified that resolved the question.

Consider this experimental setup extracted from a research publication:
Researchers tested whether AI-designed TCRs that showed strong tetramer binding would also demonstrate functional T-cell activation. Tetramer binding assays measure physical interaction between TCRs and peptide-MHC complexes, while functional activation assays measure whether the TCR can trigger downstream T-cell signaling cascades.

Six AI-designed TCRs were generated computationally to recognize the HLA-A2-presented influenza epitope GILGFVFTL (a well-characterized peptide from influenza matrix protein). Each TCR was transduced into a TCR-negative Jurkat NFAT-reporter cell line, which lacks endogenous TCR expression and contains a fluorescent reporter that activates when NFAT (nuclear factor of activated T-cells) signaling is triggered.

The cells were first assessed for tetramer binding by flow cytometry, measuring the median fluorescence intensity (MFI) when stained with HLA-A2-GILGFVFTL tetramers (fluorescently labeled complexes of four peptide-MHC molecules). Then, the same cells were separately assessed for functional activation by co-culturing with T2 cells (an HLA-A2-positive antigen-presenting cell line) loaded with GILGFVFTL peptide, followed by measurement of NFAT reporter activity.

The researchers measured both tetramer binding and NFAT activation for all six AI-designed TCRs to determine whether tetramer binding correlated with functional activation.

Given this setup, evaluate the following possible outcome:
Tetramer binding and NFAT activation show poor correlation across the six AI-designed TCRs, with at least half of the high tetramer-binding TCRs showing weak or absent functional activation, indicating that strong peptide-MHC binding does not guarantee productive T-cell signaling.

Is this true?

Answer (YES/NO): NO